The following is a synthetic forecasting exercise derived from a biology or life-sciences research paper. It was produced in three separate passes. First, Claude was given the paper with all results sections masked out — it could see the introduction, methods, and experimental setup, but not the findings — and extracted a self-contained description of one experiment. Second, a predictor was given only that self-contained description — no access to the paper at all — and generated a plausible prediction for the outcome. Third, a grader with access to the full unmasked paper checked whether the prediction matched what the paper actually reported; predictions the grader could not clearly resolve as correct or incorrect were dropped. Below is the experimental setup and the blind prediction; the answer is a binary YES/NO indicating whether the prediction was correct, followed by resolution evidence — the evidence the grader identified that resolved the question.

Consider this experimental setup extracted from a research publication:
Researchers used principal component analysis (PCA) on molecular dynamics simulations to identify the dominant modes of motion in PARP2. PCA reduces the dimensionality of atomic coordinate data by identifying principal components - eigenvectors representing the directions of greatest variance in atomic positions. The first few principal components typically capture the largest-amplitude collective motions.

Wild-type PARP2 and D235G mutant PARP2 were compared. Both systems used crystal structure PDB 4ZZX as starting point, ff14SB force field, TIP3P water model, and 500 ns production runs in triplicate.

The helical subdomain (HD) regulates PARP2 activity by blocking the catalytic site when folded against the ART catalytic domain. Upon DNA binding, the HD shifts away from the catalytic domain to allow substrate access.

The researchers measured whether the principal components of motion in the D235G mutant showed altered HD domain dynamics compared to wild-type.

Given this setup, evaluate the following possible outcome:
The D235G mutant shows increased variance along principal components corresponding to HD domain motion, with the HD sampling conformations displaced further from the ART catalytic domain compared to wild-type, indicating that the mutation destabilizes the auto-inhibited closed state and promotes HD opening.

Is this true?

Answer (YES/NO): NO